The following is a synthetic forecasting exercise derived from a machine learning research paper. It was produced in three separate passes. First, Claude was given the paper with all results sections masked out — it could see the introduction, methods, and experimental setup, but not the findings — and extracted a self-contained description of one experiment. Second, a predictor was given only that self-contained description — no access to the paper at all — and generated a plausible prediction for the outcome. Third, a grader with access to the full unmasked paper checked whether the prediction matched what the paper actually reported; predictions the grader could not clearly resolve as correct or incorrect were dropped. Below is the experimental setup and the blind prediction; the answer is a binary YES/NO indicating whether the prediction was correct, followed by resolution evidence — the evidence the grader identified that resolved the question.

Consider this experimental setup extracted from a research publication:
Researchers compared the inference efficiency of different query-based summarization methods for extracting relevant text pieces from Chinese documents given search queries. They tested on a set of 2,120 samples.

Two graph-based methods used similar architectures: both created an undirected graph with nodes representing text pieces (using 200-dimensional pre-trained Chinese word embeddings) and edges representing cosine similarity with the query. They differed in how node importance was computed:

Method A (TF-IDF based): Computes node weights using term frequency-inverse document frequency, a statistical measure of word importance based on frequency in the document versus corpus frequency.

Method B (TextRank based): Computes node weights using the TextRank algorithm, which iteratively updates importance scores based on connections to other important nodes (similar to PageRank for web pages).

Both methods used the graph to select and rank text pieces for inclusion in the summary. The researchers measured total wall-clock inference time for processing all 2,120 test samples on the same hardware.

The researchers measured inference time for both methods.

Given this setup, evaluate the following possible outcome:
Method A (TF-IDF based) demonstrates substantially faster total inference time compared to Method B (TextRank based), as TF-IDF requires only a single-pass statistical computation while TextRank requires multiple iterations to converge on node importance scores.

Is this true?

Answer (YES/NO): YES